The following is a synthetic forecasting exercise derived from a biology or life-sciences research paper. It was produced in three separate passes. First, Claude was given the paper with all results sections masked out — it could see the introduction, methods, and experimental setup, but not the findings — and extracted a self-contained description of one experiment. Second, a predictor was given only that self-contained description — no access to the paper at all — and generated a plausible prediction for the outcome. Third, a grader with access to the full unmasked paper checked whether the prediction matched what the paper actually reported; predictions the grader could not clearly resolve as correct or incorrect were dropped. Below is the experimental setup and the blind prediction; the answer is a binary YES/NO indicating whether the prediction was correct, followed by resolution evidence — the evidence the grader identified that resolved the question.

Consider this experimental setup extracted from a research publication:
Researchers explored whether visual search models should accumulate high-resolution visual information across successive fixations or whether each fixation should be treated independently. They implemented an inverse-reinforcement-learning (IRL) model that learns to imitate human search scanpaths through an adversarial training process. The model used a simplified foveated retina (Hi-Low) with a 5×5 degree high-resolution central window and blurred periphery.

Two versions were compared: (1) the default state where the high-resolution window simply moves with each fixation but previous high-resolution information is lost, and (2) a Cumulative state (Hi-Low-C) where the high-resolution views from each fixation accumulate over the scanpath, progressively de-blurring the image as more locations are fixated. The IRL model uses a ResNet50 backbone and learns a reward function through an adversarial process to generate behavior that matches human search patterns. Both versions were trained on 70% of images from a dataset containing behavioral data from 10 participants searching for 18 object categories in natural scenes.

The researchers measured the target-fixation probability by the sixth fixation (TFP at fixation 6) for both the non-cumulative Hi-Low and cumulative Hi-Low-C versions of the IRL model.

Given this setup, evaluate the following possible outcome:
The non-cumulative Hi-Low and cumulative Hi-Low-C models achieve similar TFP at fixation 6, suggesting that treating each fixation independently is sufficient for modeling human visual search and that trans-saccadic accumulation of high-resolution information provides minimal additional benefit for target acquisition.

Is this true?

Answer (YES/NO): YES